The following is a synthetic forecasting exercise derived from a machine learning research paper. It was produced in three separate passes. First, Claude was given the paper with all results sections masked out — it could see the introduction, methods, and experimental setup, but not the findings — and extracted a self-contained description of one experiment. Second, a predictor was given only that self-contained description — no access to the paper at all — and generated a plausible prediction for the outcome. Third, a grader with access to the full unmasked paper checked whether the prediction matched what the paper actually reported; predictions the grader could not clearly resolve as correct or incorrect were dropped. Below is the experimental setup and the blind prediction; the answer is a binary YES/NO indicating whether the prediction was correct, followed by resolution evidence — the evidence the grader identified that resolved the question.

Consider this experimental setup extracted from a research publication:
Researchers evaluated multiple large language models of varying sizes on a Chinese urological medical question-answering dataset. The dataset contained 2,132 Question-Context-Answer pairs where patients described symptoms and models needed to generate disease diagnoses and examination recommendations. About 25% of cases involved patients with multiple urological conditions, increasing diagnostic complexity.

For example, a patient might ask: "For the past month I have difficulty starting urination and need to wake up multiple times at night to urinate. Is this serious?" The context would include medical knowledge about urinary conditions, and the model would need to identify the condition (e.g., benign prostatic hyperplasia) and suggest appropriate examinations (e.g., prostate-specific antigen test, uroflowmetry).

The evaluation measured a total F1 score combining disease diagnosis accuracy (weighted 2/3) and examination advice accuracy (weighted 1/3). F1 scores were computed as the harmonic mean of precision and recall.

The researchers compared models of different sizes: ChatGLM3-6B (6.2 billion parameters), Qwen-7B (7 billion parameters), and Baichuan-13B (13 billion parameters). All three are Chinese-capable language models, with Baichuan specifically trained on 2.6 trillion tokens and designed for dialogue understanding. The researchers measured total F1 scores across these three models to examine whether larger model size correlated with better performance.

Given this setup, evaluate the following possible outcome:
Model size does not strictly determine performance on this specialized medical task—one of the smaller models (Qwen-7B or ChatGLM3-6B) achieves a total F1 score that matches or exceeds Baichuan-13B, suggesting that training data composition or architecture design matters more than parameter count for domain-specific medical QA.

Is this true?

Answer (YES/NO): YES